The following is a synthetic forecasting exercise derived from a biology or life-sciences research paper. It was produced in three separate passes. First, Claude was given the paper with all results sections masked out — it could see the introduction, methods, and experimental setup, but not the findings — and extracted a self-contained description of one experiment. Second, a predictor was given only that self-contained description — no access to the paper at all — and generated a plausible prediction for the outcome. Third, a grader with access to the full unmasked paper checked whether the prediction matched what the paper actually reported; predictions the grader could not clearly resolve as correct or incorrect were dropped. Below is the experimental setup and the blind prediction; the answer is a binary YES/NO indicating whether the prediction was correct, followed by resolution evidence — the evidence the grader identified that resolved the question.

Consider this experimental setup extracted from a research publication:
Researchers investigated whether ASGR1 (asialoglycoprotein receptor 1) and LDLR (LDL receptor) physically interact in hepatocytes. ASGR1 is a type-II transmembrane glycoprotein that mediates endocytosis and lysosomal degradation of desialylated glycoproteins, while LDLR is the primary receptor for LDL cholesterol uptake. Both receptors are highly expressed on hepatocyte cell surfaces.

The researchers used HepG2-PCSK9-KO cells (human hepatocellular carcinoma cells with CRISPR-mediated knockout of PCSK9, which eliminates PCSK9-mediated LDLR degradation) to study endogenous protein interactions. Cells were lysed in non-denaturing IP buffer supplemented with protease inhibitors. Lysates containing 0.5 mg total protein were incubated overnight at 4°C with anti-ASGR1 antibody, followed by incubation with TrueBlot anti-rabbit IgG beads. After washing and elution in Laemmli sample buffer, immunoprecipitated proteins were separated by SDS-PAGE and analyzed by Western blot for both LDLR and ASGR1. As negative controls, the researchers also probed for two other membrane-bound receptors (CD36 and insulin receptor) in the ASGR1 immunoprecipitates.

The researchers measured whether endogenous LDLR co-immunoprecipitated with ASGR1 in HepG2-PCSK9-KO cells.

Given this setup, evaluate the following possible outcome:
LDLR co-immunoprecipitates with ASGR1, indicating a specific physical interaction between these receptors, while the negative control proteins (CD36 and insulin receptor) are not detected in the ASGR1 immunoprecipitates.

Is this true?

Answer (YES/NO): YES